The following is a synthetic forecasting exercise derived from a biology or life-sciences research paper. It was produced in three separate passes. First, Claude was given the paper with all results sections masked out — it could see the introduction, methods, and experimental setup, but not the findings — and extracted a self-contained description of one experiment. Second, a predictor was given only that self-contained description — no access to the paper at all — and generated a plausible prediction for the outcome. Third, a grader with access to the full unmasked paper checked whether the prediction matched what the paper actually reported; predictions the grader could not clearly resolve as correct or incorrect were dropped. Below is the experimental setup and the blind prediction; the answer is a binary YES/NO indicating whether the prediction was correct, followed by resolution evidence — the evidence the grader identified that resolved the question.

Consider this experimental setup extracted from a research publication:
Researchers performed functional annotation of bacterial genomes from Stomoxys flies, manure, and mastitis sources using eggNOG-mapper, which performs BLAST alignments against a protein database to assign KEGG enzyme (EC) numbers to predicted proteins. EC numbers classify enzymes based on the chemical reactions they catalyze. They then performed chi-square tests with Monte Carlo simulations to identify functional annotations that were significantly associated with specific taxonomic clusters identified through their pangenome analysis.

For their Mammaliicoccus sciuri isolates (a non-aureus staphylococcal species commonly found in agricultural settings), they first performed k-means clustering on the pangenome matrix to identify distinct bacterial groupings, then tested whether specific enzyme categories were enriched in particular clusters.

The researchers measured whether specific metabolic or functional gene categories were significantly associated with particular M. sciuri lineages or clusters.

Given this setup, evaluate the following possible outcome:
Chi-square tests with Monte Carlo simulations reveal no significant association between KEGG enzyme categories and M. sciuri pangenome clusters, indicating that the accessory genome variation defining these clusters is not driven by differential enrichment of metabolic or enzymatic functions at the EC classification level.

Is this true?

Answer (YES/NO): NO